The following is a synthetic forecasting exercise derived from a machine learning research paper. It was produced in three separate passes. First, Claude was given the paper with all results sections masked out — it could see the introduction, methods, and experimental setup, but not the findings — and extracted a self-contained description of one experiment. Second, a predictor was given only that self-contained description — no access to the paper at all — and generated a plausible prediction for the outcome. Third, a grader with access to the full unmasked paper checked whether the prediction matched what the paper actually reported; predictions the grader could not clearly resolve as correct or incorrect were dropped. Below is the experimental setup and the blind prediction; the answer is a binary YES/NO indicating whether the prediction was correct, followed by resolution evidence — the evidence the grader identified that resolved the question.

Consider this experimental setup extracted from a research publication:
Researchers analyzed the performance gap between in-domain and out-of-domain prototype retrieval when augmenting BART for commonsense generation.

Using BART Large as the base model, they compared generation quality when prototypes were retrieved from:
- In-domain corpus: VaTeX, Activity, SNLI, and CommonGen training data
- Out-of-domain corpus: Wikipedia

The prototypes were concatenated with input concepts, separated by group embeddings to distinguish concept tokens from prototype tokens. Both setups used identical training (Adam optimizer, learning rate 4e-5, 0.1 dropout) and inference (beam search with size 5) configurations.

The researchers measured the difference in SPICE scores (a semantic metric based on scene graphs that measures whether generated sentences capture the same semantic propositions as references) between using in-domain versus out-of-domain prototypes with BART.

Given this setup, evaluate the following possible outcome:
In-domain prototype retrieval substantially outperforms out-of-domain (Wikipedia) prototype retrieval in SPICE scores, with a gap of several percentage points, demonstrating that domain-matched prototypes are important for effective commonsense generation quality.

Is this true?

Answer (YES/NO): NO